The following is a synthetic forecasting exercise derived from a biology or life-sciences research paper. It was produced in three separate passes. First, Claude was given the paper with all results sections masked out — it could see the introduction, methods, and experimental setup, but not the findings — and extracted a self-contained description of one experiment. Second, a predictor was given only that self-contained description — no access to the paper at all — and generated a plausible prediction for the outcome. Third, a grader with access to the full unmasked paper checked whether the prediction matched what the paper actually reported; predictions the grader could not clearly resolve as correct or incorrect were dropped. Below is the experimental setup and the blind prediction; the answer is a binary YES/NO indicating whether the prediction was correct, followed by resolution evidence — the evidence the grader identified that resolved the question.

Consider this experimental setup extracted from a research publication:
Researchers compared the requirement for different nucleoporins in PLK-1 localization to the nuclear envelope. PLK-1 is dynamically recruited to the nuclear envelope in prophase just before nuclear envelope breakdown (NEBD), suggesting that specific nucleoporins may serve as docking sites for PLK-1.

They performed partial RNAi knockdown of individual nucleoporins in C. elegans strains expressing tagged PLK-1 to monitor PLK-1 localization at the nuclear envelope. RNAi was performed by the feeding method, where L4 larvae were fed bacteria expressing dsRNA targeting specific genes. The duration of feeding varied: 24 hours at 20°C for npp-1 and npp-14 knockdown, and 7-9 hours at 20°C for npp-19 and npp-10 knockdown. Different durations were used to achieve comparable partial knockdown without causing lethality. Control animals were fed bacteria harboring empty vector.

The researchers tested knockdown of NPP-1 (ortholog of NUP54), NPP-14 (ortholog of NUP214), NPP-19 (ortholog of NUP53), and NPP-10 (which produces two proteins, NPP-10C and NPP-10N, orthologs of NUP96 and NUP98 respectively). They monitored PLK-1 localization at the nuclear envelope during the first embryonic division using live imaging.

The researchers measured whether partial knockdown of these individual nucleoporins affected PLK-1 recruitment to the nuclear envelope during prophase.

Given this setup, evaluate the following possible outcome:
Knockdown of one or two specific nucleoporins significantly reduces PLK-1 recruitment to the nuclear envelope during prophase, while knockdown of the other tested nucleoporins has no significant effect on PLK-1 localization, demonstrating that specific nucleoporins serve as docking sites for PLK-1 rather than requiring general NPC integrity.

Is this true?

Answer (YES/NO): NO